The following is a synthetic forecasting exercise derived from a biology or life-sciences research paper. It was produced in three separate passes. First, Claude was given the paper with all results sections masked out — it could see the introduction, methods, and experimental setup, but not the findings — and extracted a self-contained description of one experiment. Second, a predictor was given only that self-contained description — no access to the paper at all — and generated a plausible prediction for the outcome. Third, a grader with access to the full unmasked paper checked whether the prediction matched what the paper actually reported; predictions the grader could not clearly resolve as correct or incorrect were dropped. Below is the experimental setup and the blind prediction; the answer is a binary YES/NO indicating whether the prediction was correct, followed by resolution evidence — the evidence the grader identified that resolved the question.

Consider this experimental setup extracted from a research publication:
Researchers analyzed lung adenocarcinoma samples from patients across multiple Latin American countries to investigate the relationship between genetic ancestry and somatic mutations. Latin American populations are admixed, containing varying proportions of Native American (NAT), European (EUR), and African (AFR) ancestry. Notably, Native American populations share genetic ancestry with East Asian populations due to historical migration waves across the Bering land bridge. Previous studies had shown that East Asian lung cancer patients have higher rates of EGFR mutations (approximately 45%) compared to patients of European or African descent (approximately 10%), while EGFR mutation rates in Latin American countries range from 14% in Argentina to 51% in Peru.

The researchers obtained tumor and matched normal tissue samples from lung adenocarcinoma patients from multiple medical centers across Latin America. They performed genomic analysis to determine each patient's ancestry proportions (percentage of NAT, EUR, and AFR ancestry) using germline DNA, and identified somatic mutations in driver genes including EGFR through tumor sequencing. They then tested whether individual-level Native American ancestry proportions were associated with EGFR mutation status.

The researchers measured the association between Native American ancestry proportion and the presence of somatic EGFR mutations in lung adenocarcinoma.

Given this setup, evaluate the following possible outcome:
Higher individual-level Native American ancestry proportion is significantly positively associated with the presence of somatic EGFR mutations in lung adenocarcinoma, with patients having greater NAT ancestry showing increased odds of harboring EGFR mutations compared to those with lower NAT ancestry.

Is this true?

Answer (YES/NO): YES